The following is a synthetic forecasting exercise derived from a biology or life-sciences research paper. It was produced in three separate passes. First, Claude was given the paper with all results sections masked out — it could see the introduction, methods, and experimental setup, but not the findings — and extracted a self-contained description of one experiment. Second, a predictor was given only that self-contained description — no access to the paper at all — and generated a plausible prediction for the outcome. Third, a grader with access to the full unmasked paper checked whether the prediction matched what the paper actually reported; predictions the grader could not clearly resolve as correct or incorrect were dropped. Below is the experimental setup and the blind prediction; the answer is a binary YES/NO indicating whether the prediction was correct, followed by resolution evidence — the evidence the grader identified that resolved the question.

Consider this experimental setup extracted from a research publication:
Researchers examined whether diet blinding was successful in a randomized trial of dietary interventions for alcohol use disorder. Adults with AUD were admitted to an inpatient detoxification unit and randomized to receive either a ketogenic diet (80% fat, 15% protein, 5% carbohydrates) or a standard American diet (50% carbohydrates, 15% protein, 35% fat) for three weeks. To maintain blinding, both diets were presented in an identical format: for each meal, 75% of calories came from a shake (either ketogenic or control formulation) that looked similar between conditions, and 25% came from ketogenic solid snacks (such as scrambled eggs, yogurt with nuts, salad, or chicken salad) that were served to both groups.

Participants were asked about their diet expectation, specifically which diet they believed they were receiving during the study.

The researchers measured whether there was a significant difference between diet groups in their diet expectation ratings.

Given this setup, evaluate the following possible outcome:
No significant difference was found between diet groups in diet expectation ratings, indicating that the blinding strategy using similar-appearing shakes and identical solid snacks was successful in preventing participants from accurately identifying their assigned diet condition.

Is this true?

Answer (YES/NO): YES